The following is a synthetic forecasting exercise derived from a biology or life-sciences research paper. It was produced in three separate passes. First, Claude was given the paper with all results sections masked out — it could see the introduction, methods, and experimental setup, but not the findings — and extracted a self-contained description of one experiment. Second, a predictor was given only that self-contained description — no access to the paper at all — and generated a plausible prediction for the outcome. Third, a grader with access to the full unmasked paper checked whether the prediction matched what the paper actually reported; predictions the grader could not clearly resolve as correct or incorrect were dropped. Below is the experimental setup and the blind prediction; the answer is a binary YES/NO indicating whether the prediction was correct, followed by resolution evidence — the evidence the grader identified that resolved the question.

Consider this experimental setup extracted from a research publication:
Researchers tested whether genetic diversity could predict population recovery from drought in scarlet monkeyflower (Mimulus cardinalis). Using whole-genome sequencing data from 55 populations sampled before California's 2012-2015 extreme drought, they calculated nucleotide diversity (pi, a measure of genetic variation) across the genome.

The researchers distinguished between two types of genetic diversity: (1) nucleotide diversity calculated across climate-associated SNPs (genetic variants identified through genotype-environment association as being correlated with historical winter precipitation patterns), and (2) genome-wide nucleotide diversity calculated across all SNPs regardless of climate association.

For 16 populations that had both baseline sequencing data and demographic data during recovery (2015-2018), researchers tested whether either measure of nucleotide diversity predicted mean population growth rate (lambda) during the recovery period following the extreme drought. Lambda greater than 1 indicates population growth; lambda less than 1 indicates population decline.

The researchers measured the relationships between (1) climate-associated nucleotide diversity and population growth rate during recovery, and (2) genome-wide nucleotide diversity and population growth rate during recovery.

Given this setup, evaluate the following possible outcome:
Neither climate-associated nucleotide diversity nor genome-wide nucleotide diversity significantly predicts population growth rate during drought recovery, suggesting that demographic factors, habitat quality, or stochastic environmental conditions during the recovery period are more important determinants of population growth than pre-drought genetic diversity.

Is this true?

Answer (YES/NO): NO